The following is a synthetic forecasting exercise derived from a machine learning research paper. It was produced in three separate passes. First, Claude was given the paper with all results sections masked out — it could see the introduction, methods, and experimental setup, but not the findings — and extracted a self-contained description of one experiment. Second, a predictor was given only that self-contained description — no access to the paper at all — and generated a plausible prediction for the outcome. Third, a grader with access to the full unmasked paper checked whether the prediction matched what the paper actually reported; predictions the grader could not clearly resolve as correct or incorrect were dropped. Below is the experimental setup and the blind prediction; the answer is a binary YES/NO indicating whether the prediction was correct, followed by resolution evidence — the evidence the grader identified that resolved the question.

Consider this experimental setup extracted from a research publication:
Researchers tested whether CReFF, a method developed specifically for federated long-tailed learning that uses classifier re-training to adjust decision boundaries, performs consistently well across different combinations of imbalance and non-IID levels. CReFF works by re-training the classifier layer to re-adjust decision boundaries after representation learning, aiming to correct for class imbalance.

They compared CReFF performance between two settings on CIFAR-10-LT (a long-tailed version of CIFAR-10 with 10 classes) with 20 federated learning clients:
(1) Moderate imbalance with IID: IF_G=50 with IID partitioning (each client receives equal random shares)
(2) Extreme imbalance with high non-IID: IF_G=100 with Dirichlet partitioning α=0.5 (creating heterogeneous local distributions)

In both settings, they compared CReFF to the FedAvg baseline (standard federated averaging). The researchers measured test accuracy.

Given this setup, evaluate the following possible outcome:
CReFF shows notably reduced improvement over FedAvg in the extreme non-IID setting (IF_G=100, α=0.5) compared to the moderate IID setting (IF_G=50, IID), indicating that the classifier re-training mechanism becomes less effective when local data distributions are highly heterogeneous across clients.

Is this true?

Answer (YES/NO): YES